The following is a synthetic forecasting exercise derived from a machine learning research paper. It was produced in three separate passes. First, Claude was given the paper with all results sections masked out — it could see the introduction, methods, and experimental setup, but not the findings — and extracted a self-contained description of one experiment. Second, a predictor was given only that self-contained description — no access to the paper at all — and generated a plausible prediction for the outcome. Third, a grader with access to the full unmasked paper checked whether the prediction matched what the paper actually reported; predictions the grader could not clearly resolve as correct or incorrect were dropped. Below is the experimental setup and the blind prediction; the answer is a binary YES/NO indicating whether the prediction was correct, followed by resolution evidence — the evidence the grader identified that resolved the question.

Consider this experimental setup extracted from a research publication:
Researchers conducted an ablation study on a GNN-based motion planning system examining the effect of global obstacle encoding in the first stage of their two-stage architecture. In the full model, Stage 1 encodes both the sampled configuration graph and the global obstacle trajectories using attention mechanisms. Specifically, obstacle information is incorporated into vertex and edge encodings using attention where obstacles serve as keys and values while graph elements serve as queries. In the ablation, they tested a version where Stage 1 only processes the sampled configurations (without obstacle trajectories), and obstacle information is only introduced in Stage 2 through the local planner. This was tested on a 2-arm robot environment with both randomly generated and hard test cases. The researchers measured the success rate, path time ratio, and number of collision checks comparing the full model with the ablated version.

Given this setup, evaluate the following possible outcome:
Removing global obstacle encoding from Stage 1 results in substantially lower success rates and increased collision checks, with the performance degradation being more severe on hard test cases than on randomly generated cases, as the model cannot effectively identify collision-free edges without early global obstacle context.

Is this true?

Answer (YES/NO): NO